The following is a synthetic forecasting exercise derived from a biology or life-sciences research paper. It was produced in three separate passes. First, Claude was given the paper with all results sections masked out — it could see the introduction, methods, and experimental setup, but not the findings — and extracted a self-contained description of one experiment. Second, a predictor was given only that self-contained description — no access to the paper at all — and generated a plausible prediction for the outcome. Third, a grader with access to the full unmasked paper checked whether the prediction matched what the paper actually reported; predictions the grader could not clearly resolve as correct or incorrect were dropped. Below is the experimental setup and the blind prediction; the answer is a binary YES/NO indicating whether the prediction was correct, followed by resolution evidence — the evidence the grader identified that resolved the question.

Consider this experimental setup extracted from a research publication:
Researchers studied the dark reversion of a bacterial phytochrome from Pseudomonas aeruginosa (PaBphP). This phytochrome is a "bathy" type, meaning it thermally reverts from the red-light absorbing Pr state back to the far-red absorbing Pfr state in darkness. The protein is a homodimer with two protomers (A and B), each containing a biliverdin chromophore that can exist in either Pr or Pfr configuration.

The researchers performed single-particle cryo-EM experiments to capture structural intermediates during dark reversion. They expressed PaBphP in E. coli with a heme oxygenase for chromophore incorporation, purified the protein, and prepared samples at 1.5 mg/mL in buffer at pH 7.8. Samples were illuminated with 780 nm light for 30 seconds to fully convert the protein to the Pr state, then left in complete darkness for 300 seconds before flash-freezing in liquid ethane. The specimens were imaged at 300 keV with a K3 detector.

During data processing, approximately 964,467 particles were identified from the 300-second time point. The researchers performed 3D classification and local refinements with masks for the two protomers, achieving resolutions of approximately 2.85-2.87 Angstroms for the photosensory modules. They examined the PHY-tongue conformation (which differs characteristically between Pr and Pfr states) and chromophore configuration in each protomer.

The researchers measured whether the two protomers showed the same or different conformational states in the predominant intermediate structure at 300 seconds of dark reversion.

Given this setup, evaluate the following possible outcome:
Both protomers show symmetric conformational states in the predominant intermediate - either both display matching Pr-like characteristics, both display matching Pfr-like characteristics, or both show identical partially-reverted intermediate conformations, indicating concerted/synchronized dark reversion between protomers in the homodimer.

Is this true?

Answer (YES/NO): NO